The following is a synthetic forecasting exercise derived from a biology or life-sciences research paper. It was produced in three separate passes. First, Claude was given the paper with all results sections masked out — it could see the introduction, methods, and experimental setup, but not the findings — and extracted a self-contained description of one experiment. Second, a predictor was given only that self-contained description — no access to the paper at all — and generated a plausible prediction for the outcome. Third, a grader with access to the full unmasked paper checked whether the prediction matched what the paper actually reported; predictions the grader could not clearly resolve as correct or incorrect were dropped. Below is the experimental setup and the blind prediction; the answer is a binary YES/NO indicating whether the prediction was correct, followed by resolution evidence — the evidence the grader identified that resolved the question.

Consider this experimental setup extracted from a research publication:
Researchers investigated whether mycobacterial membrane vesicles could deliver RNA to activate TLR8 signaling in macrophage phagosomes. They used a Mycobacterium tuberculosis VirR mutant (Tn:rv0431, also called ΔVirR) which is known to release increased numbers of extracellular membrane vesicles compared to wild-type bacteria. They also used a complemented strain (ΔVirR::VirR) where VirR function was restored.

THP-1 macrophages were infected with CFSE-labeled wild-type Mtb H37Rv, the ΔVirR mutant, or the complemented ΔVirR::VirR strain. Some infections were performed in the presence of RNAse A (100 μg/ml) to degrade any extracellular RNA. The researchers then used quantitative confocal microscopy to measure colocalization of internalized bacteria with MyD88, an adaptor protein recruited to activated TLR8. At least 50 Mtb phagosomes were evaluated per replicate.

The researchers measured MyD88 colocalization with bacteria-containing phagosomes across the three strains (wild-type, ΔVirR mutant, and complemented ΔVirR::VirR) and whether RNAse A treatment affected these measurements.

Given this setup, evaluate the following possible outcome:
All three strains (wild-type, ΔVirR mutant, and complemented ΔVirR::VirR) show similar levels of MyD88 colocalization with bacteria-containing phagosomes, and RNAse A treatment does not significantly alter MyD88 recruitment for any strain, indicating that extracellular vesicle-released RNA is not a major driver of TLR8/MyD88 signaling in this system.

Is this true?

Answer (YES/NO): NO